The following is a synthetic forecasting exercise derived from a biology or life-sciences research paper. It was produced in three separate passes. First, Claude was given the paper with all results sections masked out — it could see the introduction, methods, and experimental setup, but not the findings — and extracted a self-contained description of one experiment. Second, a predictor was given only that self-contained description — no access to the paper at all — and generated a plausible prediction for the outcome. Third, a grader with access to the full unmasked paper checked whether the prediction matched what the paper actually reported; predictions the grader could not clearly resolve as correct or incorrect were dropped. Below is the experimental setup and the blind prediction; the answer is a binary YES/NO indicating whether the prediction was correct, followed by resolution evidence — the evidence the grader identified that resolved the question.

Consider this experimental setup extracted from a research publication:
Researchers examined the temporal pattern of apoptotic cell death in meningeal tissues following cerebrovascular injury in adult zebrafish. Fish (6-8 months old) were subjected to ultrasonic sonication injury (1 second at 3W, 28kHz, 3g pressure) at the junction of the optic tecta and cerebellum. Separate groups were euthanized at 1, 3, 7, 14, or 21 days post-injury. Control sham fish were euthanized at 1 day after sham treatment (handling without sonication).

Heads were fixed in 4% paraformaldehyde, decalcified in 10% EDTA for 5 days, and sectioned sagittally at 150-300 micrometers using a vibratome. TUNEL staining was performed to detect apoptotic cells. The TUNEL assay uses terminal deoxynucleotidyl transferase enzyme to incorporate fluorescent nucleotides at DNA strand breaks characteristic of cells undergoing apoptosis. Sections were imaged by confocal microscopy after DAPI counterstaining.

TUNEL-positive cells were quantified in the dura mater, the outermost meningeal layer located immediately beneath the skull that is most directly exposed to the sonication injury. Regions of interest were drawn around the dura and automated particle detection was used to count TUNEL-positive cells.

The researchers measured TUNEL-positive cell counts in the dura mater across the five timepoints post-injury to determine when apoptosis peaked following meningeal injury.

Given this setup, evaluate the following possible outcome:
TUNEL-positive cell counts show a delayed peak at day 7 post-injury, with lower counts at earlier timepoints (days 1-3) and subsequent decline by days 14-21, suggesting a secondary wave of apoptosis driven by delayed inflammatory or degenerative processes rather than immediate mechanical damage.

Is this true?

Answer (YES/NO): NO